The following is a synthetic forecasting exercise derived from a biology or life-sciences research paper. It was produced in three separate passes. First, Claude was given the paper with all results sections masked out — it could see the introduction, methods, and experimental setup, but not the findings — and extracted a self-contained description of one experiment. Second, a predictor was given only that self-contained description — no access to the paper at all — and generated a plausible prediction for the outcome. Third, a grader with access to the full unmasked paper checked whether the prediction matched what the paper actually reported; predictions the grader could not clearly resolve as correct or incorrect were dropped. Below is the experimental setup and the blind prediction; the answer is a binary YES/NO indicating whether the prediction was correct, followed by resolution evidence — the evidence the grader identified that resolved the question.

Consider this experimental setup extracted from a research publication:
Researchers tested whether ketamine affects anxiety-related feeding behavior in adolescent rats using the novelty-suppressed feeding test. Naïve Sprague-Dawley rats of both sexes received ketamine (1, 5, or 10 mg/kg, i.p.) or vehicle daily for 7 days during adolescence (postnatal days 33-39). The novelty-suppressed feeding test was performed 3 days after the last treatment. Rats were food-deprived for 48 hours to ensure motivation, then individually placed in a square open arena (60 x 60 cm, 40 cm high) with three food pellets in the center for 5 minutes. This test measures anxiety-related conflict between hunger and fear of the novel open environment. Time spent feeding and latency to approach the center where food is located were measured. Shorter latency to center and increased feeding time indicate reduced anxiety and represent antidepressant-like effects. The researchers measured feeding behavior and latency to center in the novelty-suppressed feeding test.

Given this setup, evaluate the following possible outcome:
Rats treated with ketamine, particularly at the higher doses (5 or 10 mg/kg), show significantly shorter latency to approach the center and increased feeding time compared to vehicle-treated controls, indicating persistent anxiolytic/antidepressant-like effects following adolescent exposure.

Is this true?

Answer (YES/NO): NO